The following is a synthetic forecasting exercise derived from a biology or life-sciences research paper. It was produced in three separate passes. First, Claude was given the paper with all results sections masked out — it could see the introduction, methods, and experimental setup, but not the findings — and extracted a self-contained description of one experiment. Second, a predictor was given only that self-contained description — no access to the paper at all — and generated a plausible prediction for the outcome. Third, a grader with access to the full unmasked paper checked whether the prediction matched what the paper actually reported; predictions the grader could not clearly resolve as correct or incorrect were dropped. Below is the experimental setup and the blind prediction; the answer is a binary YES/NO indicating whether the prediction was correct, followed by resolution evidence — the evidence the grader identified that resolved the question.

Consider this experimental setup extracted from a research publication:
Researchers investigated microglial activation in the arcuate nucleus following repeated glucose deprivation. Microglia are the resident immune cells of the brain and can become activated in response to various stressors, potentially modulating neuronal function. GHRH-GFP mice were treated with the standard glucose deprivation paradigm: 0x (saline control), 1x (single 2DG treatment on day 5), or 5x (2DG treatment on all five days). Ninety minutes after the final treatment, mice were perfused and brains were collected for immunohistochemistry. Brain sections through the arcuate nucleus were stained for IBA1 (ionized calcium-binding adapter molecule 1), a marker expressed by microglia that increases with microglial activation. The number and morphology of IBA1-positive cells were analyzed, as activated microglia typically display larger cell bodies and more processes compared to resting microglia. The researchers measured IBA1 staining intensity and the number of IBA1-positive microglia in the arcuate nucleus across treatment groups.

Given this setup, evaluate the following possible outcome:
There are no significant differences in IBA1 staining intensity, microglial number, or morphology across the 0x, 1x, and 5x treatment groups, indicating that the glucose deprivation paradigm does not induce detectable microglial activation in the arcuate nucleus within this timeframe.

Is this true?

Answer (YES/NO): NO